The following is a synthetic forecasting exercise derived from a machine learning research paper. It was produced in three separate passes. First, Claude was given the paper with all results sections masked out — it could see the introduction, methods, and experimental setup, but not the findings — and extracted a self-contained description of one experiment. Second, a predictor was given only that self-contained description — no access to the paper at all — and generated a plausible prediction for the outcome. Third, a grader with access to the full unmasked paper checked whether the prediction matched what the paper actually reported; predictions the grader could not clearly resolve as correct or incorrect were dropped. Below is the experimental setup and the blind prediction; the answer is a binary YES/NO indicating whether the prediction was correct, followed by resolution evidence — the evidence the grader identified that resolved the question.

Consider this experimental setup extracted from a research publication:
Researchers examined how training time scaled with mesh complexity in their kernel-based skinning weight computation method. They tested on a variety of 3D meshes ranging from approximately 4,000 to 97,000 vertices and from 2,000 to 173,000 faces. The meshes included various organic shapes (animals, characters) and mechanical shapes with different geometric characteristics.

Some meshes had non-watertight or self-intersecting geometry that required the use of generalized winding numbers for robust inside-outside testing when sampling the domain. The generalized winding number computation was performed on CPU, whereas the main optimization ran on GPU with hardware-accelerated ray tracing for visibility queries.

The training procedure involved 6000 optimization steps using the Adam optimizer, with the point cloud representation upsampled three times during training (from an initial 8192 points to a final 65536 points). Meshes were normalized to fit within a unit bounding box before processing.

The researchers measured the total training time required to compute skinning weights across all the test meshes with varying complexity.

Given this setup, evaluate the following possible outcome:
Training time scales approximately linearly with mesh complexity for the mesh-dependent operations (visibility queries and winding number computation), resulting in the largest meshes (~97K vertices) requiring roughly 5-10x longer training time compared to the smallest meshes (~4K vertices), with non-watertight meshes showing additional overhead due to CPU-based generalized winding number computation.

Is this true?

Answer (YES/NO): NO